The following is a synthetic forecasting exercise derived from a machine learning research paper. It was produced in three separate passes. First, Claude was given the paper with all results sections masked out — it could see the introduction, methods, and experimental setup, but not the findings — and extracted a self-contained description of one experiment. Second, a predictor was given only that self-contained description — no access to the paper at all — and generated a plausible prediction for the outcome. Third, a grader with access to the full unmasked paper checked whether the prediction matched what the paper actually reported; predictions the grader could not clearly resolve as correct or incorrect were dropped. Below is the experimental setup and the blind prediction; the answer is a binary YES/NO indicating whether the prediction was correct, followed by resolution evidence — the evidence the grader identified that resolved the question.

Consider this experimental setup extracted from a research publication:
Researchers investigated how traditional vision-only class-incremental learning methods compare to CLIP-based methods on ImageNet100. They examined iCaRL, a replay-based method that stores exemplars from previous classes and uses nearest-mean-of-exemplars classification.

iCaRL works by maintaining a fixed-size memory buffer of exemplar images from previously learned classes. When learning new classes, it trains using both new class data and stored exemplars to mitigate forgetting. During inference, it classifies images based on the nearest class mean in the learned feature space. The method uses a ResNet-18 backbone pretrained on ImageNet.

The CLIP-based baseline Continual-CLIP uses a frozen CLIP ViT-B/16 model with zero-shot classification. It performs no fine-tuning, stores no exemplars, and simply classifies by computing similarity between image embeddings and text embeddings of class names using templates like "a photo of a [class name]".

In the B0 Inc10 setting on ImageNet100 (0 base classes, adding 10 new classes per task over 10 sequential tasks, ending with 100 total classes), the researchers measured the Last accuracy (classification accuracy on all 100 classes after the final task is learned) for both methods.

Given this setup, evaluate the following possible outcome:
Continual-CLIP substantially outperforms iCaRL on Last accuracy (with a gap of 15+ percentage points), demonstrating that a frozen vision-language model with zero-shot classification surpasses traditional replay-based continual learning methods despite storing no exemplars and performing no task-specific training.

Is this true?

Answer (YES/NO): YES